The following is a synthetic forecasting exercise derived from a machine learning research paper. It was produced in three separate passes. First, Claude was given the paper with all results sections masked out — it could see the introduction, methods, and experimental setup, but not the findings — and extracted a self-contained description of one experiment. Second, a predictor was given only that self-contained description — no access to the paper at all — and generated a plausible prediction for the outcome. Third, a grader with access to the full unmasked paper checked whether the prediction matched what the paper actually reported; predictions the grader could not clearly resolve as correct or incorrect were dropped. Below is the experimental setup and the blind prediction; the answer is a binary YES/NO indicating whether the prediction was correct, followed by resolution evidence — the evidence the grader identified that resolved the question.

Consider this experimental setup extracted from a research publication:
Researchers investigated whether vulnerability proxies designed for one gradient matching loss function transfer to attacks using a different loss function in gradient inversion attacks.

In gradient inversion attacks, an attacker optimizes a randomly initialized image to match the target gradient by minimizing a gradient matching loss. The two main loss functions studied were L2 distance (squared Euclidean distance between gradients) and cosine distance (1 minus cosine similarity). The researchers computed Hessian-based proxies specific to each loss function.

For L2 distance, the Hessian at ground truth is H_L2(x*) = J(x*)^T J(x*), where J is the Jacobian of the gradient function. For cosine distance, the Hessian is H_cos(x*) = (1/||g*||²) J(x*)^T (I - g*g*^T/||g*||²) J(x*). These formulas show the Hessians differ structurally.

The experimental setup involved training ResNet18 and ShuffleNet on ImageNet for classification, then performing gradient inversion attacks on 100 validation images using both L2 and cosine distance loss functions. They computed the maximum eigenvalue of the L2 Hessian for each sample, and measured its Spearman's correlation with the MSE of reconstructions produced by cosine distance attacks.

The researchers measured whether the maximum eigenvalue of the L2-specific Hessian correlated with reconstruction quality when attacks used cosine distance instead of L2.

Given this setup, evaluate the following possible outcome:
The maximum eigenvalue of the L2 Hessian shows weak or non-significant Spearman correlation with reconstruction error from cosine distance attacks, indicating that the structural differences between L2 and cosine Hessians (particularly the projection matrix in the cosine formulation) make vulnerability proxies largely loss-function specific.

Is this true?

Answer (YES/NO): YES